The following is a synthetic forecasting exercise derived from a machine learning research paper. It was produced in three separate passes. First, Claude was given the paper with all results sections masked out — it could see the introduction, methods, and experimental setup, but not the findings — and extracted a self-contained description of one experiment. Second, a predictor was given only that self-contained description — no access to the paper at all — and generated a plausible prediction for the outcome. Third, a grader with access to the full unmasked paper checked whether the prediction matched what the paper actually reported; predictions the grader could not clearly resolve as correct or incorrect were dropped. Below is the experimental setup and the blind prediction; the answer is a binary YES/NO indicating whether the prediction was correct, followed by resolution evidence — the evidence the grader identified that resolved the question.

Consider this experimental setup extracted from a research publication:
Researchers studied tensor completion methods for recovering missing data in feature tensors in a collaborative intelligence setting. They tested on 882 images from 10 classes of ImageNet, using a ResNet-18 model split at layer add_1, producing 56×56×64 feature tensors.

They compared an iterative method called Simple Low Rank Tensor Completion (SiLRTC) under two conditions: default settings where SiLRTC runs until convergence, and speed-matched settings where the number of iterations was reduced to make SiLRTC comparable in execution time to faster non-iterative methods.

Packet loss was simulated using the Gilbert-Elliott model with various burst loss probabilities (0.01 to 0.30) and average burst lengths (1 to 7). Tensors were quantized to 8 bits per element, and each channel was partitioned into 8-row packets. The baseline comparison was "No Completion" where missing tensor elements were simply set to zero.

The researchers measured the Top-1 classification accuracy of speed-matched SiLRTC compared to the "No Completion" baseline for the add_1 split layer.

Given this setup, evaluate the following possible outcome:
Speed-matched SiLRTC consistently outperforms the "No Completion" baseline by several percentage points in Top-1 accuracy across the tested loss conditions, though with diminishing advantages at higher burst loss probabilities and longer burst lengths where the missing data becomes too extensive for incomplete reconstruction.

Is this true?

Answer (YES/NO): NO